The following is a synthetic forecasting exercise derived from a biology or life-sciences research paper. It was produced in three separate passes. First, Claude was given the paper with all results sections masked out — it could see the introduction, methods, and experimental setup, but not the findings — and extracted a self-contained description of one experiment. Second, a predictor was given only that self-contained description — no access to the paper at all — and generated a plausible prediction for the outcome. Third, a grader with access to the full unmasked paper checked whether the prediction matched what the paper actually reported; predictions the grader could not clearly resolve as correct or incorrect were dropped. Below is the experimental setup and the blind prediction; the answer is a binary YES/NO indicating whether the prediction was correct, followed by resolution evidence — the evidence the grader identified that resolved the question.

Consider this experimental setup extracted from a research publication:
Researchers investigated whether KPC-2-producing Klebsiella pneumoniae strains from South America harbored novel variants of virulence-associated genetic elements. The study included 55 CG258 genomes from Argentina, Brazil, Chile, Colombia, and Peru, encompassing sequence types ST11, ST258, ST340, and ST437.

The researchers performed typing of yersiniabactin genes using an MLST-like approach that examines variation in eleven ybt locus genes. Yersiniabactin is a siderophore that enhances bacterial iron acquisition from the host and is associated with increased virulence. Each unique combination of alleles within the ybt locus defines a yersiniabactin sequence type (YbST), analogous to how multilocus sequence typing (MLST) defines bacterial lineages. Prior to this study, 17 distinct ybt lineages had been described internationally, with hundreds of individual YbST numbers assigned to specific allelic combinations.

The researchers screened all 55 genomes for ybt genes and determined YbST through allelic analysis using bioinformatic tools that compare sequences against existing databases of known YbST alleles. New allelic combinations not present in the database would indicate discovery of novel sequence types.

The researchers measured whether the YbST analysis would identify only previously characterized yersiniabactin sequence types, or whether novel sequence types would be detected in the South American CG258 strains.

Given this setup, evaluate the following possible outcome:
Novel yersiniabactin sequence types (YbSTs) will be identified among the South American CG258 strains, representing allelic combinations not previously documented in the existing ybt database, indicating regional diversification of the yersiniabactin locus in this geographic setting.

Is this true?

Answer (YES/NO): YES